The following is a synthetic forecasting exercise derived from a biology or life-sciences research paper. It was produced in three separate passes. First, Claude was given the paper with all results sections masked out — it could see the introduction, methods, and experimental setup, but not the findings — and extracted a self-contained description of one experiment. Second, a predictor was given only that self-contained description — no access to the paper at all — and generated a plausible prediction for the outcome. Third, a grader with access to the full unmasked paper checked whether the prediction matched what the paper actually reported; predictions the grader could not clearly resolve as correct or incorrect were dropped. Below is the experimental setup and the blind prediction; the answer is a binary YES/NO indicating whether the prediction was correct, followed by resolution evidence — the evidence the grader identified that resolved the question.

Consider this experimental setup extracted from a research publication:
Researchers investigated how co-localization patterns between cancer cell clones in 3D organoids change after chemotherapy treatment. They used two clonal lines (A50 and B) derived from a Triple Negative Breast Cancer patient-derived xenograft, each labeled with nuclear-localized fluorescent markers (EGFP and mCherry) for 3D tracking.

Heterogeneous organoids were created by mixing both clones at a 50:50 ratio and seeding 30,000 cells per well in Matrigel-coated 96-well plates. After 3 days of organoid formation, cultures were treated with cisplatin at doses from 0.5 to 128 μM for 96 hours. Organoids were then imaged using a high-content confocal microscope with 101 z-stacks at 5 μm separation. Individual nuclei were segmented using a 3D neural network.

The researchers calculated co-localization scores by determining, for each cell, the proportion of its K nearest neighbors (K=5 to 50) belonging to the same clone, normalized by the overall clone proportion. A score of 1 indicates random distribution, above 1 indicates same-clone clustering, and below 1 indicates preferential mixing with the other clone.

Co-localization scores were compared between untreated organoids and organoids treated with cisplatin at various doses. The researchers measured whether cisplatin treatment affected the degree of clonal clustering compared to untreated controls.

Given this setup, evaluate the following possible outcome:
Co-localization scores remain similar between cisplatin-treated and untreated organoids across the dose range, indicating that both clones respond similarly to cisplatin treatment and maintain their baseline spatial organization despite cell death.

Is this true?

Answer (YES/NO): NO